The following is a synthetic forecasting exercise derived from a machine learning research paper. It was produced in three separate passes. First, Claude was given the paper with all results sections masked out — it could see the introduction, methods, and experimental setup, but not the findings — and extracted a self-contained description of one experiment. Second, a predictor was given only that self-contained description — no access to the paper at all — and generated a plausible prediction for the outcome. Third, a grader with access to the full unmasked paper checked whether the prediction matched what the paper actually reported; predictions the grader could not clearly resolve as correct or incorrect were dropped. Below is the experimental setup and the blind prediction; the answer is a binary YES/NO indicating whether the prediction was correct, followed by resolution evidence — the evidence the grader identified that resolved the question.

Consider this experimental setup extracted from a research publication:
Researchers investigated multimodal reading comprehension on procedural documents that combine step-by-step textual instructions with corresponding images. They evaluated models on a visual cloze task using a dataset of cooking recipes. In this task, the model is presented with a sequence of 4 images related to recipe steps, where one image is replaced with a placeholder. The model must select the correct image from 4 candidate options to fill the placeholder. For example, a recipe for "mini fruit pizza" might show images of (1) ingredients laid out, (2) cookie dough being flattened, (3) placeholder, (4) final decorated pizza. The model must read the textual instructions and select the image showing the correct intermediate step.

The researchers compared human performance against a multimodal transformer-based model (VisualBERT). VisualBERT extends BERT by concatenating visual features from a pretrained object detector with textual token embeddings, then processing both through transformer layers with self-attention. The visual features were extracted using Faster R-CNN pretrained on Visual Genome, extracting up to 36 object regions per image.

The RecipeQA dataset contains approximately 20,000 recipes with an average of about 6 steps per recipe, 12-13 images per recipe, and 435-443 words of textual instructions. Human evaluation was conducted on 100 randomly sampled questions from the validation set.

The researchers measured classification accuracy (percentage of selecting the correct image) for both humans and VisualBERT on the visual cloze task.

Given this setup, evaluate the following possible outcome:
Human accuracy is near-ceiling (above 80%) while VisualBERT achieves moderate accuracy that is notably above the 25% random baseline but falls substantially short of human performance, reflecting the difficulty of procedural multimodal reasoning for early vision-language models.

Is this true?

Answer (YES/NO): NO